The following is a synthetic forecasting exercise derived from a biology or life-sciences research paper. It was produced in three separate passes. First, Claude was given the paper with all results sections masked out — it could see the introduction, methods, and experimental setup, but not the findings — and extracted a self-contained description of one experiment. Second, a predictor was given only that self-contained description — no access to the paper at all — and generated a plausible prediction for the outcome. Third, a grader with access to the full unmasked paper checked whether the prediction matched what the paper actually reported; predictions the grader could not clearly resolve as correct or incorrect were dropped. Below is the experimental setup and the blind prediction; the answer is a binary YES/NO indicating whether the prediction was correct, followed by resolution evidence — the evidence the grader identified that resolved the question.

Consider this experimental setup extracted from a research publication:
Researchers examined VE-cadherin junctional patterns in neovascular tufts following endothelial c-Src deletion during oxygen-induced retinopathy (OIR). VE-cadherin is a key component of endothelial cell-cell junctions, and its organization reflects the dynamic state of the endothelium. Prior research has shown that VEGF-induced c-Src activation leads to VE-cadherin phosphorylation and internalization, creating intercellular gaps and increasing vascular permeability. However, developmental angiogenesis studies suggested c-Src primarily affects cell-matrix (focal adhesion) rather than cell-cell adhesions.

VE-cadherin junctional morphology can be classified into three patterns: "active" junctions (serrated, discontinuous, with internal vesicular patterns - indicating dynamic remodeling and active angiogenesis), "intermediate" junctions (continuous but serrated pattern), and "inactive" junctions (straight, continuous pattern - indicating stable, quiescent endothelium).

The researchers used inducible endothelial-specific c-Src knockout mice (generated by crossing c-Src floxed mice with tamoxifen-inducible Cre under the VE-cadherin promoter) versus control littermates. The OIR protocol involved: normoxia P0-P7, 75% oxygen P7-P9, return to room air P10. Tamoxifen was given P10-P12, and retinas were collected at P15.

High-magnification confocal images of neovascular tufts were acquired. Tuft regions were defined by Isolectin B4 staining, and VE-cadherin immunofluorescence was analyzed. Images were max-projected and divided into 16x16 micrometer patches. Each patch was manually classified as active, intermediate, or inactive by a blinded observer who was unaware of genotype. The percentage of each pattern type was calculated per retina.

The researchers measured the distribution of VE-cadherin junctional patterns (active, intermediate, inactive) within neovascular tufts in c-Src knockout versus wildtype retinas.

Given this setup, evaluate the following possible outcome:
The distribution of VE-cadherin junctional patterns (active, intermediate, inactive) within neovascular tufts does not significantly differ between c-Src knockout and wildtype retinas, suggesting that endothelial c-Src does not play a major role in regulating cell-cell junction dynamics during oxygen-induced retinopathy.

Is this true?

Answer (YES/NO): YES